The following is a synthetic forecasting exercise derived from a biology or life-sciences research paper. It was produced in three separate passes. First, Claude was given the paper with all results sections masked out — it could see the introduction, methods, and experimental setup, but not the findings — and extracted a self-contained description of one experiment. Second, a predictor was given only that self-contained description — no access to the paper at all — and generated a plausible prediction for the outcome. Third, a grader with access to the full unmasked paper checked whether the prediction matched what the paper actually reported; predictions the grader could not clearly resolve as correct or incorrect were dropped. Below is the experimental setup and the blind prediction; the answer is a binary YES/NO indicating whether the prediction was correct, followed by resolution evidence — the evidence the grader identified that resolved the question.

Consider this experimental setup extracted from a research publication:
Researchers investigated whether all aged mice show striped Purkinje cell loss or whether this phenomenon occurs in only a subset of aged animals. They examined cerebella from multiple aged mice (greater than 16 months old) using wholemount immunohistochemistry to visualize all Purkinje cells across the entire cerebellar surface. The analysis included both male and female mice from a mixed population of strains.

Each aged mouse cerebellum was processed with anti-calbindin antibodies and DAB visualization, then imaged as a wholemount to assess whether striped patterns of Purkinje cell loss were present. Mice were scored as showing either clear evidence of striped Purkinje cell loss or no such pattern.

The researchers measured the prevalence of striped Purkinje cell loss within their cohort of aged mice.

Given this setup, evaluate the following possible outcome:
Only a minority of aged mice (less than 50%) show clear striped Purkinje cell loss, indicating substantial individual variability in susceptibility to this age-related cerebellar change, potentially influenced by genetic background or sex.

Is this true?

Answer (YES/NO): NO